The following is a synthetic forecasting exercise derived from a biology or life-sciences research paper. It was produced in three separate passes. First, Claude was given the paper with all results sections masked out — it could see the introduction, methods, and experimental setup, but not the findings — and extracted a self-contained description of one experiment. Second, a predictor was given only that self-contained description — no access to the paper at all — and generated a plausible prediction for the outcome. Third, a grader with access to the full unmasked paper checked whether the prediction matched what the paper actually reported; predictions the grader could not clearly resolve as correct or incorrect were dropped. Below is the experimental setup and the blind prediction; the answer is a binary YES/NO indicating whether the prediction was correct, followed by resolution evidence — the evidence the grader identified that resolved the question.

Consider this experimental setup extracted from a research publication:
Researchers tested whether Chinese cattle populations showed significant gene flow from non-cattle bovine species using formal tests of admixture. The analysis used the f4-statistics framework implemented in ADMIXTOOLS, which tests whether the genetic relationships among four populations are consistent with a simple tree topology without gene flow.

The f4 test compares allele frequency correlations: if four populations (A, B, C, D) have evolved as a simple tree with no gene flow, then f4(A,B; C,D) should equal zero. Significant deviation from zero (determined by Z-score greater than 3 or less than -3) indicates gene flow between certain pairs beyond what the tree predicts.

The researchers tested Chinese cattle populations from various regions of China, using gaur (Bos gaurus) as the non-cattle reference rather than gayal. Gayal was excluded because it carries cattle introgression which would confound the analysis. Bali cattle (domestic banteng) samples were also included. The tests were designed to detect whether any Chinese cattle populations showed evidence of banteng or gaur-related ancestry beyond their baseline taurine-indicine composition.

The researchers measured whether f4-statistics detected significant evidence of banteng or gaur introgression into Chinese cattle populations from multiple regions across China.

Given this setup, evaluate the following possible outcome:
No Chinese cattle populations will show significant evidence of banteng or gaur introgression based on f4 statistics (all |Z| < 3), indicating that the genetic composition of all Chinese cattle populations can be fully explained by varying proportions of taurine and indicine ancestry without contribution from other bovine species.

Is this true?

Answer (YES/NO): NO